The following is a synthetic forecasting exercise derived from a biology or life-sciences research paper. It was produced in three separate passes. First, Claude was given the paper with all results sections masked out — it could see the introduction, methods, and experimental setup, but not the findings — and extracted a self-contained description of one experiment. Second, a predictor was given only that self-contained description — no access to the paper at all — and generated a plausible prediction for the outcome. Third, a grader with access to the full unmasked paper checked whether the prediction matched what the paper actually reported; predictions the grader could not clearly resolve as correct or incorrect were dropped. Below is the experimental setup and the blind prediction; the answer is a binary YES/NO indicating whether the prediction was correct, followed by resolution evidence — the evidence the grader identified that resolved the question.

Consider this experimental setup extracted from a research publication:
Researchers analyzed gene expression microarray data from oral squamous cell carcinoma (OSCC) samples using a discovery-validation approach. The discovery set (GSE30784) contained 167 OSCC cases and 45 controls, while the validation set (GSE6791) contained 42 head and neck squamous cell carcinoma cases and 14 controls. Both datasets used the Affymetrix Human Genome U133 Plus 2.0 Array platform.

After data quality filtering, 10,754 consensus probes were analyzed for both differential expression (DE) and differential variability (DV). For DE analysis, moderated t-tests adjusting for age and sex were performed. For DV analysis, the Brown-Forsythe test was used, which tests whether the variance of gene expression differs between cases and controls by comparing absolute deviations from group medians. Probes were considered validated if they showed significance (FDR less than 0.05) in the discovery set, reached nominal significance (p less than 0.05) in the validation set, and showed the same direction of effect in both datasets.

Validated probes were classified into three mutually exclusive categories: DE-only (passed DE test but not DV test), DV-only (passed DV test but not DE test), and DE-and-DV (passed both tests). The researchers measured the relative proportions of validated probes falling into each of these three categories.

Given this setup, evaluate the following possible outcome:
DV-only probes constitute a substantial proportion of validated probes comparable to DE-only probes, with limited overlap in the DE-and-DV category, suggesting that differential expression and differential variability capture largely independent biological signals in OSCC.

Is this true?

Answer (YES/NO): NO